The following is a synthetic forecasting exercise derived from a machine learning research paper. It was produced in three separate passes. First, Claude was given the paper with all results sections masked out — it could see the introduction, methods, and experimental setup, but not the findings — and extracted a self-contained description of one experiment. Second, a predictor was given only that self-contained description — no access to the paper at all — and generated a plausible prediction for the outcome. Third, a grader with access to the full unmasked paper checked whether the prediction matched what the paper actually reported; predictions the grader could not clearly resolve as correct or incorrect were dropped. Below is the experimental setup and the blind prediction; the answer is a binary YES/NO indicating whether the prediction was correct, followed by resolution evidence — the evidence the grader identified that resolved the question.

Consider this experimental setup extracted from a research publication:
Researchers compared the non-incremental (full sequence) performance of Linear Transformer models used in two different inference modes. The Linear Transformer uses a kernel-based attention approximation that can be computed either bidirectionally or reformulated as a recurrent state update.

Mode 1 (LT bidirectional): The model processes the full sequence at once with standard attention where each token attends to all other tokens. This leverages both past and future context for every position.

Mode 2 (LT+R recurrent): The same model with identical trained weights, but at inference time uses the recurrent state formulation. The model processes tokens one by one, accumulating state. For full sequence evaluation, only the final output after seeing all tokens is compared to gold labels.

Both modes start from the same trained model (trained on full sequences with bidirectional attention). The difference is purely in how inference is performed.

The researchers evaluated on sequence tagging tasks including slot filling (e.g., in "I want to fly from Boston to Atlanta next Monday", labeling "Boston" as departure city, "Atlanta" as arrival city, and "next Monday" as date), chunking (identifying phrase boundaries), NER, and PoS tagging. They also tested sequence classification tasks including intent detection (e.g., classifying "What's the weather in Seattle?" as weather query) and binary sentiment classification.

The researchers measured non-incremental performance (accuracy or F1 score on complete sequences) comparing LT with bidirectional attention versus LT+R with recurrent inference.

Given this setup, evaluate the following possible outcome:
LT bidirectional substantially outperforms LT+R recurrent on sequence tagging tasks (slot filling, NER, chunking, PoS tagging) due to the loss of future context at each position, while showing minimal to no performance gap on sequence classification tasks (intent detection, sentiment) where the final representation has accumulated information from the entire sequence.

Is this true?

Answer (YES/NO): NO